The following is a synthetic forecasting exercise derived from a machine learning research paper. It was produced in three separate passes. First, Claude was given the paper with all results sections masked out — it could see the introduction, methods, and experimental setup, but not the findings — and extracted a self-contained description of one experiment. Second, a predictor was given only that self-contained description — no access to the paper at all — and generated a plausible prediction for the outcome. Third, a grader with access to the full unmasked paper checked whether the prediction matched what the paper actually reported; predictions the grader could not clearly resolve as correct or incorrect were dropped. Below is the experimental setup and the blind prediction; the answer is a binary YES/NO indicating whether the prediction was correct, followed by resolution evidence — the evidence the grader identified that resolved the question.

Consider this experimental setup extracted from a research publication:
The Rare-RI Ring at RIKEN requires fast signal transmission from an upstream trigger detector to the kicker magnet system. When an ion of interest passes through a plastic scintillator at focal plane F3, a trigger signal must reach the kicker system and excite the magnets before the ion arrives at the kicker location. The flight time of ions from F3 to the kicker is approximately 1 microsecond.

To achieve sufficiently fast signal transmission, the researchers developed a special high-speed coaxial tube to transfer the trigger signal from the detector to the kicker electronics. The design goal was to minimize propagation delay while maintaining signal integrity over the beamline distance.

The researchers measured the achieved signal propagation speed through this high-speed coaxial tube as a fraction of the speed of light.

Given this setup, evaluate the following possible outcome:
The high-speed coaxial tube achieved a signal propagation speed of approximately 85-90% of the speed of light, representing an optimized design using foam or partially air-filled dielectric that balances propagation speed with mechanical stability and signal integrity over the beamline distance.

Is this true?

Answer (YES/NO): NO